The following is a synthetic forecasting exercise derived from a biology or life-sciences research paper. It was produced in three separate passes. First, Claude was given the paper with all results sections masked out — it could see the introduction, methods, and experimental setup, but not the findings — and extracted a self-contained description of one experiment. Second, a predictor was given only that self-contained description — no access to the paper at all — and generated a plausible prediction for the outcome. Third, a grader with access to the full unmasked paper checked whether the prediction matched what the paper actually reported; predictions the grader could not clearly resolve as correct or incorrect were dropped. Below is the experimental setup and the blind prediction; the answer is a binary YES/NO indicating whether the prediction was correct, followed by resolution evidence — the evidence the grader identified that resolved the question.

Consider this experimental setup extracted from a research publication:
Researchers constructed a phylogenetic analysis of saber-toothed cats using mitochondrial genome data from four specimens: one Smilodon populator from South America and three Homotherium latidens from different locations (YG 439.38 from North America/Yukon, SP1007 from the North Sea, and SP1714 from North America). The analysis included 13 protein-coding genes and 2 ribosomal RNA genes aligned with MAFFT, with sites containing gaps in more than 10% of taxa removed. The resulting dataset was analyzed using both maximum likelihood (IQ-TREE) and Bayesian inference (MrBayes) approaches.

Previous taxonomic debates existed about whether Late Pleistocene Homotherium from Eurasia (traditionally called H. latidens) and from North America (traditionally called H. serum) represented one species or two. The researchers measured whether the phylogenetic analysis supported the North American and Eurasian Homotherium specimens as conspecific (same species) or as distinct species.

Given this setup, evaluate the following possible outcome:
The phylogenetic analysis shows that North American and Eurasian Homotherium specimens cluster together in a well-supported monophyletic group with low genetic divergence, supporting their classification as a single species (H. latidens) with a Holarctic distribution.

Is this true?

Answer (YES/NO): NO